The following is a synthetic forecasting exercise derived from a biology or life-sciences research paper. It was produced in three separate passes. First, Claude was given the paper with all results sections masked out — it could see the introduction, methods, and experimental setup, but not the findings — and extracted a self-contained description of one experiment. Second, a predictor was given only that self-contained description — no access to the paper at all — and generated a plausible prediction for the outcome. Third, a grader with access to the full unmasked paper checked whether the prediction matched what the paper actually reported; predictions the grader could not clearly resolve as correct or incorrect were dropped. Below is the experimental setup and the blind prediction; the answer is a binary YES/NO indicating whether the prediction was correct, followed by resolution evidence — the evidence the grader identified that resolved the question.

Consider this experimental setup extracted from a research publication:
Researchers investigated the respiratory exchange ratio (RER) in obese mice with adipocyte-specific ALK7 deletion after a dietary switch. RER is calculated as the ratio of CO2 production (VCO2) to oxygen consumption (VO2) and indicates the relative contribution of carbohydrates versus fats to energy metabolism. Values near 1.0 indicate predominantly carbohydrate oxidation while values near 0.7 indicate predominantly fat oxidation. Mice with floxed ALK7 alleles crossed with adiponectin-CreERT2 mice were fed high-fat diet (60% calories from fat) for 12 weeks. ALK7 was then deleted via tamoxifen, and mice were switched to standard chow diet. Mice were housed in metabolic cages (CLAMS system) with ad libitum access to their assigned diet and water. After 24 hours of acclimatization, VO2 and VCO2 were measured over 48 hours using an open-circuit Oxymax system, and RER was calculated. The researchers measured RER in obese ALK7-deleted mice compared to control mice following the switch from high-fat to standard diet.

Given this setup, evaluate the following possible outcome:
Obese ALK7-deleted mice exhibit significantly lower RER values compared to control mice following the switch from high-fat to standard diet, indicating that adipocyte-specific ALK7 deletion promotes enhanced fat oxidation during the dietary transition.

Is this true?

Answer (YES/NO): NO